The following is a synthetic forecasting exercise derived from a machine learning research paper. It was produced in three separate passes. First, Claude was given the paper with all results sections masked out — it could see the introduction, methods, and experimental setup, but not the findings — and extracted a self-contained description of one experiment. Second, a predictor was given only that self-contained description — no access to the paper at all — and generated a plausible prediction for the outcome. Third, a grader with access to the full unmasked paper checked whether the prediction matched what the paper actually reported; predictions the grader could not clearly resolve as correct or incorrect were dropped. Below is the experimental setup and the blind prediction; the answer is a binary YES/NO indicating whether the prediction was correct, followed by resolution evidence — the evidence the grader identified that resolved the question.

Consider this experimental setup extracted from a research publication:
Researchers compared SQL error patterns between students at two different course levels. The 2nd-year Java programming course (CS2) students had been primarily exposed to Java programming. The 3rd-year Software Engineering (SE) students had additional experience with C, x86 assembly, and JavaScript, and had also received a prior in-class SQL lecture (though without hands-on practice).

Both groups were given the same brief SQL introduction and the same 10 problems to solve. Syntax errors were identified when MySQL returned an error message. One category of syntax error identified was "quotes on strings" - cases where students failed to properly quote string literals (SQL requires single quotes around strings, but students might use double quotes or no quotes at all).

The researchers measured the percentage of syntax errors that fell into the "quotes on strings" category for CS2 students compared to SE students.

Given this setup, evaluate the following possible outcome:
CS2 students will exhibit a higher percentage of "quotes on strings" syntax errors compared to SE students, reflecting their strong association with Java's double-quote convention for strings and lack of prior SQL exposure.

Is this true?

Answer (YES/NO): NO